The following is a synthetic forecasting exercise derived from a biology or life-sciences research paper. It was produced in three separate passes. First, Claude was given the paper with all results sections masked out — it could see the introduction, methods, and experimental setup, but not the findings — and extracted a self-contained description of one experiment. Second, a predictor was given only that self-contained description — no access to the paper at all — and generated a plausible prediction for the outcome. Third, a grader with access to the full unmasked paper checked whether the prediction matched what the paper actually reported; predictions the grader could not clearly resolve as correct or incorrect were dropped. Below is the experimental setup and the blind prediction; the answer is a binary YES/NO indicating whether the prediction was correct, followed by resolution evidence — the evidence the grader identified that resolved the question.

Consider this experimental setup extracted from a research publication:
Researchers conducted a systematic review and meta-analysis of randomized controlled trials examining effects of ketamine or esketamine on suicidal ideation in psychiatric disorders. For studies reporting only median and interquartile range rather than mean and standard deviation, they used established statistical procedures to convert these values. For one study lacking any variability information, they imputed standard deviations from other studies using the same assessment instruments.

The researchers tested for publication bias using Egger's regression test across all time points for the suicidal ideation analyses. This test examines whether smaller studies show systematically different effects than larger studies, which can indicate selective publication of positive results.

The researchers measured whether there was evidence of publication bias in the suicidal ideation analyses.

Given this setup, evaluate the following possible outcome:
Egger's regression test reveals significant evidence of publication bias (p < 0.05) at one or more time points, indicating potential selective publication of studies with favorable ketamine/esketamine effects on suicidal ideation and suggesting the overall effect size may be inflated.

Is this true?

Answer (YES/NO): NO